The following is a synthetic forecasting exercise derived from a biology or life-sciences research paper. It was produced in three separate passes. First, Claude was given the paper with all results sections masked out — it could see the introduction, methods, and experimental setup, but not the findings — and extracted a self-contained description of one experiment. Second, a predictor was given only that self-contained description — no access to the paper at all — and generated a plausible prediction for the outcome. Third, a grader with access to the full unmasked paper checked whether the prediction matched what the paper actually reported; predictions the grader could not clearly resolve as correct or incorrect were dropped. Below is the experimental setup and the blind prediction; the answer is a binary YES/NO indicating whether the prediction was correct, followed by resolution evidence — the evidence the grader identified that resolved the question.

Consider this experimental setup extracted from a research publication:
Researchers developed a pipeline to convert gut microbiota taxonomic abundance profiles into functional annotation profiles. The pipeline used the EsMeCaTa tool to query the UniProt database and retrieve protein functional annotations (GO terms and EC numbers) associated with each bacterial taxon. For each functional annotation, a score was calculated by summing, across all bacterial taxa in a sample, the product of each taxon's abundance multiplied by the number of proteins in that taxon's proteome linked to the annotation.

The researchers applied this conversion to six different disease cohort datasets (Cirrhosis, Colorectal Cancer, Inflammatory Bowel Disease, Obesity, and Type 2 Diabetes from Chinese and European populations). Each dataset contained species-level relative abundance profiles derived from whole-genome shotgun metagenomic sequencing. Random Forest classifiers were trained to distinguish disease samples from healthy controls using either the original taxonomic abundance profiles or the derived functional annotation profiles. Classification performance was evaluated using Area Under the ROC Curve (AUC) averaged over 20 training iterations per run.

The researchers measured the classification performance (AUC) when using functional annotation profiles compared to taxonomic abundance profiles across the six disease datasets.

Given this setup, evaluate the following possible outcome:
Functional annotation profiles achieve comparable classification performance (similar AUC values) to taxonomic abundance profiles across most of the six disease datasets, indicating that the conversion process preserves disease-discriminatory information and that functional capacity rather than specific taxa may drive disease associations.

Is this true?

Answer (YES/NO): YES